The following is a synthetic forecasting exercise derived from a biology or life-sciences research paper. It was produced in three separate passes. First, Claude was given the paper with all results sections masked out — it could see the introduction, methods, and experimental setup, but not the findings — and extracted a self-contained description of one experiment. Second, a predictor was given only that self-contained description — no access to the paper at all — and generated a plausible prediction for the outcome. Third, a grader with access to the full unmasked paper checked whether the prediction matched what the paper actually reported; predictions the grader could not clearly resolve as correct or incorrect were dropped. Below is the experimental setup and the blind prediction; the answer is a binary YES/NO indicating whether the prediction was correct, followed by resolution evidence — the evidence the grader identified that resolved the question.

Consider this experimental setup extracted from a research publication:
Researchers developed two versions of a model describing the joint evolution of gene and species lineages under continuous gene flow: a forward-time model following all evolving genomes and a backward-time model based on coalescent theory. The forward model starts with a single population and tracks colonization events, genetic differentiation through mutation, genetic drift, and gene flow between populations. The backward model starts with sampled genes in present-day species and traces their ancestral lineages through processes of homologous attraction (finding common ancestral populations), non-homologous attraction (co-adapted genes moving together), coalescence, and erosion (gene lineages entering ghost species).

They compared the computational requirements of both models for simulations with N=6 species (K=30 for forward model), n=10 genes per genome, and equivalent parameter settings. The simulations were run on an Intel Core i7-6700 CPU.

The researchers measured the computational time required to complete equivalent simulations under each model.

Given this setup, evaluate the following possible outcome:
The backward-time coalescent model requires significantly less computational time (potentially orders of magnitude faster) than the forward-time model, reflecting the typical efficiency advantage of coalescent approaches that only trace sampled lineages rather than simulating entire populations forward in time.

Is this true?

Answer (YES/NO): YES